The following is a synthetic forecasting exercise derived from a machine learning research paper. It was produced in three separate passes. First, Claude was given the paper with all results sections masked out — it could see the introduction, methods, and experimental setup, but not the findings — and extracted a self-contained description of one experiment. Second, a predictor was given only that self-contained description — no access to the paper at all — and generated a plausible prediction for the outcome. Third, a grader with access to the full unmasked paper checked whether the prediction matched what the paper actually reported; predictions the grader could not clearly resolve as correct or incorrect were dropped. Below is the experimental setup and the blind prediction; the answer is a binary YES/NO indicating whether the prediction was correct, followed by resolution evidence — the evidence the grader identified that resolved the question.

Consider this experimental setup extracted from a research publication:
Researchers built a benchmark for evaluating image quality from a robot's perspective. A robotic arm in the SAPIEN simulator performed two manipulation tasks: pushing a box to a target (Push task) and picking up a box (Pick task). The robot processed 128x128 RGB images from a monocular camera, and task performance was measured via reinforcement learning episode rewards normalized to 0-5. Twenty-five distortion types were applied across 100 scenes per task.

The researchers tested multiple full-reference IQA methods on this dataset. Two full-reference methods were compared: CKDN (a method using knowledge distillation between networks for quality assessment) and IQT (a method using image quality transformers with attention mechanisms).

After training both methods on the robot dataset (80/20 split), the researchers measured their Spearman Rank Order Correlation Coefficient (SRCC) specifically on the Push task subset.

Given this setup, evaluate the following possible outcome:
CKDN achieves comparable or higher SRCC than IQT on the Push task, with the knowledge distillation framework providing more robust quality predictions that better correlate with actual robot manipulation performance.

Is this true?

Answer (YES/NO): NO